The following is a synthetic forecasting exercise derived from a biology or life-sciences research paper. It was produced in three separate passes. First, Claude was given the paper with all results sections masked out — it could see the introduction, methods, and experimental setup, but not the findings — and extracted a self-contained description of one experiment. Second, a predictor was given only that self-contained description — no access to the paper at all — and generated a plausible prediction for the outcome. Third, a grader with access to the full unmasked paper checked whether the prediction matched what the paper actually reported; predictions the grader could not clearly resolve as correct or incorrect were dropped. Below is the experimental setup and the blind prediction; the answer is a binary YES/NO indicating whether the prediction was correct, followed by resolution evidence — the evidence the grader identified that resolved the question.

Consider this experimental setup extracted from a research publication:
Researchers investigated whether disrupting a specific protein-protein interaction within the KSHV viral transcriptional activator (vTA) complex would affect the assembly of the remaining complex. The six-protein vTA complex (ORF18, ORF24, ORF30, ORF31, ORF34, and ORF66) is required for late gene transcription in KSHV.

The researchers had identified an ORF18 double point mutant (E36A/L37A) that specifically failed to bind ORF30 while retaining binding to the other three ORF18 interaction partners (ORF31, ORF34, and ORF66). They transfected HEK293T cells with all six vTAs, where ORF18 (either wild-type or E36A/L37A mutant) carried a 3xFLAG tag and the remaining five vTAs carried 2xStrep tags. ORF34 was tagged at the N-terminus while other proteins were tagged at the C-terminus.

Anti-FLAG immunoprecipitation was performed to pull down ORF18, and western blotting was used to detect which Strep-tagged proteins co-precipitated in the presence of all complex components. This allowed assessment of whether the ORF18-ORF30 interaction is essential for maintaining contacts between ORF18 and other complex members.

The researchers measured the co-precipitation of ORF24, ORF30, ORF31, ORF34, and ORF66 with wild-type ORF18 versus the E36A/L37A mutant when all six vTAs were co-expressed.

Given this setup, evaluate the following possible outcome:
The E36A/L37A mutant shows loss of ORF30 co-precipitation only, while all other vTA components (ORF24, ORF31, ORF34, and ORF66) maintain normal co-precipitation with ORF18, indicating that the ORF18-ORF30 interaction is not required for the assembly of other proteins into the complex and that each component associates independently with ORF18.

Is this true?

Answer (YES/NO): NO